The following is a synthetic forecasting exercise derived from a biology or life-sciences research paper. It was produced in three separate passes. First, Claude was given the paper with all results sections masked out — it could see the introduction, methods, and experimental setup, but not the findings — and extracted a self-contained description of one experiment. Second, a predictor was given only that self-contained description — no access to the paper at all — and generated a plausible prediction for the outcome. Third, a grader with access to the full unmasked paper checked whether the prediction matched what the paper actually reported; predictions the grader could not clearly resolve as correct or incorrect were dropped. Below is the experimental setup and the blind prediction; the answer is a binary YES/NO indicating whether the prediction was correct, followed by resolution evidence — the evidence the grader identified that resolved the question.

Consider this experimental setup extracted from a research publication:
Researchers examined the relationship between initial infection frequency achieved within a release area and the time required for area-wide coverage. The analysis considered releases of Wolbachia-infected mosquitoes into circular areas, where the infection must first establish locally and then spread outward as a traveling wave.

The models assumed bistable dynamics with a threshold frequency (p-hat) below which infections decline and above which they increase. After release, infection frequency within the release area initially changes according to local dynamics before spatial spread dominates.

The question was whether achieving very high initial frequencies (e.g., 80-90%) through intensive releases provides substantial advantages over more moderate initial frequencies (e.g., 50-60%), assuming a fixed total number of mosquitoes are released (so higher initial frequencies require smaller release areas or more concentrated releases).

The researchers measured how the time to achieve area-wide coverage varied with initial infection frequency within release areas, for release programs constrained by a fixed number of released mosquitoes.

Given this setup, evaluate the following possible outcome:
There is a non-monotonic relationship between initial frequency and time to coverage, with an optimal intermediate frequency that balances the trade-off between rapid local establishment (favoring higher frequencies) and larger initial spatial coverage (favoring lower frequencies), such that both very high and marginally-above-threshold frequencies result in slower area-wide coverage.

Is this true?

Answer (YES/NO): YES